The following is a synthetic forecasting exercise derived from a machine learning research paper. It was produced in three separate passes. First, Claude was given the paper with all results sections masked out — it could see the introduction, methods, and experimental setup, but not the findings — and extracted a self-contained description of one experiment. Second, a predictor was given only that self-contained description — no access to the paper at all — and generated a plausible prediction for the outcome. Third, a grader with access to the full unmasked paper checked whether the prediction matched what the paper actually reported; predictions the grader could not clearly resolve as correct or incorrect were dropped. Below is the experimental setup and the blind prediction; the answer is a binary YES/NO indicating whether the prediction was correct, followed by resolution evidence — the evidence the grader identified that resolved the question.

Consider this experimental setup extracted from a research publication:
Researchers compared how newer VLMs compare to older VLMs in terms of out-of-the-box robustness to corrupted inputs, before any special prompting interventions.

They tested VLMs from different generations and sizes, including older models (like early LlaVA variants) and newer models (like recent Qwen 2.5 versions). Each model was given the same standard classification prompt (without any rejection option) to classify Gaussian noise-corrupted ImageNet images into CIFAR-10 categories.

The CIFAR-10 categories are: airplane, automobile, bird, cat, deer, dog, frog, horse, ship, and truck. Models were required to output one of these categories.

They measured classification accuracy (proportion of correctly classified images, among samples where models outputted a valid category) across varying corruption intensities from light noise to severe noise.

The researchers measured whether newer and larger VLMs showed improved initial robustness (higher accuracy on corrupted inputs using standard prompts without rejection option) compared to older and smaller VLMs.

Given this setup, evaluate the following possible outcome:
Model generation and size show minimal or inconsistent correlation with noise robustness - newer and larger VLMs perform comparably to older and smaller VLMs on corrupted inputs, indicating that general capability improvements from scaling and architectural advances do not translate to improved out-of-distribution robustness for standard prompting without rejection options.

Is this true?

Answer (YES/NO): NO